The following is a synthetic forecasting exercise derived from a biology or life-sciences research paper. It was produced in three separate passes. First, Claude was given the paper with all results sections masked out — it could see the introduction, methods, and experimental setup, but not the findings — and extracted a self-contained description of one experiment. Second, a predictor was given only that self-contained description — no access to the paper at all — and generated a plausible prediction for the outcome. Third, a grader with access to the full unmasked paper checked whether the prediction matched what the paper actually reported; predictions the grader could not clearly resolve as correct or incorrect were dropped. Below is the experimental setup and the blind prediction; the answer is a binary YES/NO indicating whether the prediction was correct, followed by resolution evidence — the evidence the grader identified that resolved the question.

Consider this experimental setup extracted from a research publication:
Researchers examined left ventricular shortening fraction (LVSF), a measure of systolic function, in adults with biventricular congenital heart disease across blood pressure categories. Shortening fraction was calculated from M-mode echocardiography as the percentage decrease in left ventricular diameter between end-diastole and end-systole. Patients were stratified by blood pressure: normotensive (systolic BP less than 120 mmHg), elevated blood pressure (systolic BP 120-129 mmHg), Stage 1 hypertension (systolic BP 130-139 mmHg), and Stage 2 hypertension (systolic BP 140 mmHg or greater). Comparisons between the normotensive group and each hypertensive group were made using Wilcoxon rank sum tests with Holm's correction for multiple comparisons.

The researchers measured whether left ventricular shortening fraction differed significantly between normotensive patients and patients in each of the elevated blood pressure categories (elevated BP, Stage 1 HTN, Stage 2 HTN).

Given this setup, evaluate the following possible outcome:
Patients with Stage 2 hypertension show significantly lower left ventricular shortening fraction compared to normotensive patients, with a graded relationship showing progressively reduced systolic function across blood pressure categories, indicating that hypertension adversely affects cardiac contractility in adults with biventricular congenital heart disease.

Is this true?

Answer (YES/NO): NO